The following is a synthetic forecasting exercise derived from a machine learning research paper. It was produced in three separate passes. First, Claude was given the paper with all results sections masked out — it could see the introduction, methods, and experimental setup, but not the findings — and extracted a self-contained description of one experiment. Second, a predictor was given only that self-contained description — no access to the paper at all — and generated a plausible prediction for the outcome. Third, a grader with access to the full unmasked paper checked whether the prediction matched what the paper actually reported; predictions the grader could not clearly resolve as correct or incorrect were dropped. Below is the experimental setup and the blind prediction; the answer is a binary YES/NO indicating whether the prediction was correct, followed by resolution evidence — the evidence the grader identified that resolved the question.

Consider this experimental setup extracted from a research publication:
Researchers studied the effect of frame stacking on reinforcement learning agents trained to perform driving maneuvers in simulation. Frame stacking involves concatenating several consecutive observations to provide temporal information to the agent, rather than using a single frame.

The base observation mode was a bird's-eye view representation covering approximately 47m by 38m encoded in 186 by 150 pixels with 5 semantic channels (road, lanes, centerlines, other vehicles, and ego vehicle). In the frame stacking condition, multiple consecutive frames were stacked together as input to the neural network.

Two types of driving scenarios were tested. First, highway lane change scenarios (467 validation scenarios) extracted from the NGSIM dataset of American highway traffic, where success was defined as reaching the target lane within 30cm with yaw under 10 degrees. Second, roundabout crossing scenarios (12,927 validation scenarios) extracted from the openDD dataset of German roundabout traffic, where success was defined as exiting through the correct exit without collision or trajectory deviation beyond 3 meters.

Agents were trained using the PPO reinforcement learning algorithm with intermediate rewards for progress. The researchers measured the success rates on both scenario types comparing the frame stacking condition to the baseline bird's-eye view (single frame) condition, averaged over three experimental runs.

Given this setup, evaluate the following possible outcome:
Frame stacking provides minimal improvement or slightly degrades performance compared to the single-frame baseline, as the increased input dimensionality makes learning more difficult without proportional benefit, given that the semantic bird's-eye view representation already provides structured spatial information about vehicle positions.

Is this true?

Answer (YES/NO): NO